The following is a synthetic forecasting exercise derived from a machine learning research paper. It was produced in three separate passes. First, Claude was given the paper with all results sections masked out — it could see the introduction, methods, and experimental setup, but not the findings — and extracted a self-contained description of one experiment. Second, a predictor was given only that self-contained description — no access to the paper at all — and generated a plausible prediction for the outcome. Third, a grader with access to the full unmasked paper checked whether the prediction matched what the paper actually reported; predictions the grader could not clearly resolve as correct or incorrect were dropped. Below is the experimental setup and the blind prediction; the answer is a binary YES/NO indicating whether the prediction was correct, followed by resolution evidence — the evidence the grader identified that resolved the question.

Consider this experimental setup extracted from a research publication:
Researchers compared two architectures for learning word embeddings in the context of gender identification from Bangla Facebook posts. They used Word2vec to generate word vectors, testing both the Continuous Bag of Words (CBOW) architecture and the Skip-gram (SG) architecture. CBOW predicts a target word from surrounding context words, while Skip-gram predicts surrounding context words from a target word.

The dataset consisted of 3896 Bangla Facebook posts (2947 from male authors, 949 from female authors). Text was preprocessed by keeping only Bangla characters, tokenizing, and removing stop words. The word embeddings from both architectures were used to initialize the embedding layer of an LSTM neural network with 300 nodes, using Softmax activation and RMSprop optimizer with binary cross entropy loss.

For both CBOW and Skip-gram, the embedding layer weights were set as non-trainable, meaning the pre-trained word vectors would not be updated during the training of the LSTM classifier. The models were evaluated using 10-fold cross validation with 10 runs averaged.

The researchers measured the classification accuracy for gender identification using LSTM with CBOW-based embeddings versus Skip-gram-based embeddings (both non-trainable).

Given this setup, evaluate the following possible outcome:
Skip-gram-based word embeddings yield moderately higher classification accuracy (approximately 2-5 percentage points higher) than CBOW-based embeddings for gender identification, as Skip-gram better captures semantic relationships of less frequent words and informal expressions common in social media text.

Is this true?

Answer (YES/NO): NO